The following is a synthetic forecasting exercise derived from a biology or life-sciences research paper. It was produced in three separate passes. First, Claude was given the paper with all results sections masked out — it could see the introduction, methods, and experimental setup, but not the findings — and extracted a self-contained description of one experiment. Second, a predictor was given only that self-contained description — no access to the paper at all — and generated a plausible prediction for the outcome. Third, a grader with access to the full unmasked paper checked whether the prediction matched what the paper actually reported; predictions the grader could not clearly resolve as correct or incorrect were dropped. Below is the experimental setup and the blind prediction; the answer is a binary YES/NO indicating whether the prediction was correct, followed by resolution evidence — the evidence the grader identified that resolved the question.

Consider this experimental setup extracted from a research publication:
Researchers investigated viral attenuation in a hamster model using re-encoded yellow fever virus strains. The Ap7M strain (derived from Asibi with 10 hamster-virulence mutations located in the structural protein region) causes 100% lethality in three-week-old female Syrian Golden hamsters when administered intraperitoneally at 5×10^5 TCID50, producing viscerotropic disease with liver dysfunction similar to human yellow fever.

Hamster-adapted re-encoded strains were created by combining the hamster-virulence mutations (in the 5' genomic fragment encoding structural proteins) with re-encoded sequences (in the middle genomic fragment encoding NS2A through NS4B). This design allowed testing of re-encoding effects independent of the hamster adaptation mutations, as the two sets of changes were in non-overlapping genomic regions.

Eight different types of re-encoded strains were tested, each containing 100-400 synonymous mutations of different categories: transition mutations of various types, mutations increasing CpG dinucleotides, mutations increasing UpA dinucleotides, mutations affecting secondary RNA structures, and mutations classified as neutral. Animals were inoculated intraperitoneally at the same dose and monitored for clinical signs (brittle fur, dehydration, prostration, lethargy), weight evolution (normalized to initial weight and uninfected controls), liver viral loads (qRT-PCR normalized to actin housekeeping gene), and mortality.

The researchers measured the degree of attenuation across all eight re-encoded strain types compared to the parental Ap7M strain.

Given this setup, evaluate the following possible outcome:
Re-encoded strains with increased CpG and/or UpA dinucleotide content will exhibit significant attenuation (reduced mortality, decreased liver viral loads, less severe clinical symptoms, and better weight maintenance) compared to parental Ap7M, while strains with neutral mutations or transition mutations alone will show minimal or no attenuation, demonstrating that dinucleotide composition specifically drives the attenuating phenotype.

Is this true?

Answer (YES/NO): NO